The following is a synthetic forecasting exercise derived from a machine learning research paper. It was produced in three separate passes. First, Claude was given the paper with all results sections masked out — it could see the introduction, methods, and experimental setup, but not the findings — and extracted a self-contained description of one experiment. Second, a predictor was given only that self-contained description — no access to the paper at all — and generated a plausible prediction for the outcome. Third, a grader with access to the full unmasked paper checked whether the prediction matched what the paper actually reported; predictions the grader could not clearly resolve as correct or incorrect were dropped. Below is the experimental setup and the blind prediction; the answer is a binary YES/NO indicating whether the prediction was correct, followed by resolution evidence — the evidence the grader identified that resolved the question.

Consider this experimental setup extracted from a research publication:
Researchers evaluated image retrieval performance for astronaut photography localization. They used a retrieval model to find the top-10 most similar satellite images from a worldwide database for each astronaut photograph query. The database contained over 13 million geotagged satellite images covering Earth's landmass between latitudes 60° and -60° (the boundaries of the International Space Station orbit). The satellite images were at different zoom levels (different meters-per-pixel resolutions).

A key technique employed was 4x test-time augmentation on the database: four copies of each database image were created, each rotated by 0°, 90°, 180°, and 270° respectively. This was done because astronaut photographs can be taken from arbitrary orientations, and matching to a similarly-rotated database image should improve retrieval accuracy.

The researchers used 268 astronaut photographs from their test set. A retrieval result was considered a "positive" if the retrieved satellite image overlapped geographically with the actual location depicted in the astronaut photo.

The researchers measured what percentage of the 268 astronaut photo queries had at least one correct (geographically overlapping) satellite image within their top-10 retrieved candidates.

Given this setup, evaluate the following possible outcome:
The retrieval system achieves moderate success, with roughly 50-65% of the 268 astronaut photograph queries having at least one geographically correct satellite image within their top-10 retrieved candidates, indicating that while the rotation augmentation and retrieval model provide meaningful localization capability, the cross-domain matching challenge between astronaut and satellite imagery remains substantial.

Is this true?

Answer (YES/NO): NO